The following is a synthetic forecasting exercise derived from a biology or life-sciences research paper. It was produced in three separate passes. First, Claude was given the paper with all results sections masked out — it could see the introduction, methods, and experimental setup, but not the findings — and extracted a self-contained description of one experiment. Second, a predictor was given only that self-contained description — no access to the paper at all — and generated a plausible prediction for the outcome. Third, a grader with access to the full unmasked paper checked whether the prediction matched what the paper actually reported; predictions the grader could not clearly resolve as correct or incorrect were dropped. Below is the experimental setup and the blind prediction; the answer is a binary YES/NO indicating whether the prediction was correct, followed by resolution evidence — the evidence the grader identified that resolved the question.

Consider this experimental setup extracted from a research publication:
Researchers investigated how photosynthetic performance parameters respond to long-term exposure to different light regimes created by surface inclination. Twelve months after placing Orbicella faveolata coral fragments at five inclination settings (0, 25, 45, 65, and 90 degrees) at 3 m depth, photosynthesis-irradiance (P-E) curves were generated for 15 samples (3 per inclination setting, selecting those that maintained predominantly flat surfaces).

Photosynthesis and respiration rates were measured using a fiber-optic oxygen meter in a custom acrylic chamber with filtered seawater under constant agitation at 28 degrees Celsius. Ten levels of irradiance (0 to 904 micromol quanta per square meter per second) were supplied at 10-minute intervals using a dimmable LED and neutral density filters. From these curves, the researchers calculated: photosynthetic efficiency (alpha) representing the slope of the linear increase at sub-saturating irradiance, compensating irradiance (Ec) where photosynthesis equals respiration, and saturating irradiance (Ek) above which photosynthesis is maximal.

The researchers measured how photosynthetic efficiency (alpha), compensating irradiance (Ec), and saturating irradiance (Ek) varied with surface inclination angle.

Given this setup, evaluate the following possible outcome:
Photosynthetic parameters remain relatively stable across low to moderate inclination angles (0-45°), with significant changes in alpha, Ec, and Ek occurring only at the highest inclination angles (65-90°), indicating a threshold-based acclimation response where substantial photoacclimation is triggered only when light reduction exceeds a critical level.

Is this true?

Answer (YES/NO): NO